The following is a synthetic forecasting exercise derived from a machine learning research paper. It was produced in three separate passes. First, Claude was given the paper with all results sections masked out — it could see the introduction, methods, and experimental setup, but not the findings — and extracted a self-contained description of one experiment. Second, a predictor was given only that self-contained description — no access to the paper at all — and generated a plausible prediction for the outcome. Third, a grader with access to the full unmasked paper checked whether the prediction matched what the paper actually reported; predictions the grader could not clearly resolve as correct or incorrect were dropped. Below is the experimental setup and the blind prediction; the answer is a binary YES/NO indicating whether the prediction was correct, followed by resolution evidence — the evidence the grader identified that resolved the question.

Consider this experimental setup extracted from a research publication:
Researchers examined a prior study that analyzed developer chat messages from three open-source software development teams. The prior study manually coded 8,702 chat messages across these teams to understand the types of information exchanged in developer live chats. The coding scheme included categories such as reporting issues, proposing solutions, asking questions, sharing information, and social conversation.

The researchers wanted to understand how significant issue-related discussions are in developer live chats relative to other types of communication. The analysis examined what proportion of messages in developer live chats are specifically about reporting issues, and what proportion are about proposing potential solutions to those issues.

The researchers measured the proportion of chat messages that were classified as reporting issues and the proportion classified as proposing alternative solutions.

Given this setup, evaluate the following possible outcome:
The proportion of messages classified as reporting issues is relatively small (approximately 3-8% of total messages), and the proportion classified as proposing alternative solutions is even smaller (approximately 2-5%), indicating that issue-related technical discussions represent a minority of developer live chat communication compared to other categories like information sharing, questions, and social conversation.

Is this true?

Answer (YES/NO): NO